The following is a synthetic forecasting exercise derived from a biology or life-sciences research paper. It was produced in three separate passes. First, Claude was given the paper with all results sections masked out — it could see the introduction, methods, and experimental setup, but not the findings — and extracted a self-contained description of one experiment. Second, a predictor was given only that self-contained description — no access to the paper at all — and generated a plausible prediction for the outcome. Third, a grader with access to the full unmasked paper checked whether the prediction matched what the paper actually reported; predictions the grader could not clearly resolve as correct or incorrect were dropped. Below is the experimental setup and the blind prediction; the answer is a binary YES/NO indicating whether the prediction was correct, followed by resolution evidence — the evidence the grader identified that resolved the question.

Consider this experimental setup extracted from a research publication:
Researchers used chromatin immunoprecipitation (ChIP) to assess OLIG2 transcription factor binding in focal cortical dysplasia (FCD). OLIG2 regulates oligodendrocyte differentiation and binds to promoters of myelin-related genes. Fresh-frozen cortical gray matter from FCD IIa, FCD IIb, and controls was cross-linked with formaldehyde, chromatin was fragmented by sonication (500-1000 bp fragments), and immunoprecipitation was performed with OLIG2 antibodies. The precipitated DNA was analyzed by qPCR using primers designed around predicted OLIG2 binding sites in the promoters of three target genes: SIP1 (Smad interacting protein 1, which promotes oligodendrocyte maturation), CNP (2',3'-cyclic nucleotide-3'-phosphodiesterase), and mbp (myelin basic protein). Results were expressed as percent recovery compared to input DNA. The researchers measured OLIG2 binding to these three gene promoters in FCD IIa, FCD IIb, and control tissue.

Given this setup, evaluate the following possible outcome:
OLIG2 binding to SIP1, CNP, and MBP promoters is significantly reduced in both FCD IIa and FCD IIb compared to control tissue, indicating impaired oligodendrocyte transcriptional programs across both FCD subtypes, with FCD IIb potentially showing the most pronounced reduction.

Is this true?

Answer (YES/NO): NO